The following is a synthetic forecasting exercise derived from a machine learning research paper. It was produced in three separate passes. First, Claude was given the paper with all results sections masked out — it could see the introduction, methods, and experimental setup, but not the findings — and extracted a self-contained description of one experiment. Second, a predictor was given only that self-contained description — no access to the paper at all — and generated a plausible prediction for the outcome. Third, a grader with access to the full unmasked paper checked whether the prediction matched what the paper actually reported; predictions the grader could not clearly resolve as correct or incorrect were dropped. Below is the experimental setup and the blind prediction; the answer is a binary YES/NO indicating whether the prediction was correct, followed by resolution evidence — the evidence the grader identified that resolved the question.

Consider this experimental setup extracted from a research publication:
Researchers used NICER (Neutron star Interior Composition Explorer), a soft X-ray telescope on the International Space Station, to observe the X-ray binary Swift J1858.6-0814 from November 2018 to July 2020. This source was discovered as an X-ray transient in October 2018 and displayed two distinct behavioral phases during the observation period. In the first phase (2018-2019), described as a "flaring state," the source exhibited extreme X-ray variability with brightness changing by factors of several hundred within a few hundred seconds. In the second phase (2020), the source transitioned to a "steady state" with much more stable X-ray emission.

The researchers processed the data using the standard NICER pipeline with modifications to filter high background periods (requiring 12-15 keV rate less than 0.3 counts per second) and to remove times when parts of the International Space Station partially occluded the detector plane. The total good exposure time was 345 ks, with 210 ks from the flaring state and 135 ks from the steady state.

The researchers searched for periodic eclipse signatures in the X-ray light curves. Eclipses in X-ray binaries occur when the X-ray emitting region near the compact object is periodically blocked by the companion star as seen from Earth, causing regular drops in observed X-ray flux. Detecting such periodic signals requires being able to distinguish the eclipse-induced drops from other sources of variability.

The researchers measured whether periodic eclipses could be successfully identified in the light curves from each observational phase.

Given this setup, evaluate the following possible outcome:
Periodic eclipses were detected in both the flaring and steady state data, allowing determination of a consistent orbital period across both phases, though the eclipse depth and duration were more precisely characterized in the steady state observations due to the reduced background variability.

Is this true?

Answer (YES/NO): NO